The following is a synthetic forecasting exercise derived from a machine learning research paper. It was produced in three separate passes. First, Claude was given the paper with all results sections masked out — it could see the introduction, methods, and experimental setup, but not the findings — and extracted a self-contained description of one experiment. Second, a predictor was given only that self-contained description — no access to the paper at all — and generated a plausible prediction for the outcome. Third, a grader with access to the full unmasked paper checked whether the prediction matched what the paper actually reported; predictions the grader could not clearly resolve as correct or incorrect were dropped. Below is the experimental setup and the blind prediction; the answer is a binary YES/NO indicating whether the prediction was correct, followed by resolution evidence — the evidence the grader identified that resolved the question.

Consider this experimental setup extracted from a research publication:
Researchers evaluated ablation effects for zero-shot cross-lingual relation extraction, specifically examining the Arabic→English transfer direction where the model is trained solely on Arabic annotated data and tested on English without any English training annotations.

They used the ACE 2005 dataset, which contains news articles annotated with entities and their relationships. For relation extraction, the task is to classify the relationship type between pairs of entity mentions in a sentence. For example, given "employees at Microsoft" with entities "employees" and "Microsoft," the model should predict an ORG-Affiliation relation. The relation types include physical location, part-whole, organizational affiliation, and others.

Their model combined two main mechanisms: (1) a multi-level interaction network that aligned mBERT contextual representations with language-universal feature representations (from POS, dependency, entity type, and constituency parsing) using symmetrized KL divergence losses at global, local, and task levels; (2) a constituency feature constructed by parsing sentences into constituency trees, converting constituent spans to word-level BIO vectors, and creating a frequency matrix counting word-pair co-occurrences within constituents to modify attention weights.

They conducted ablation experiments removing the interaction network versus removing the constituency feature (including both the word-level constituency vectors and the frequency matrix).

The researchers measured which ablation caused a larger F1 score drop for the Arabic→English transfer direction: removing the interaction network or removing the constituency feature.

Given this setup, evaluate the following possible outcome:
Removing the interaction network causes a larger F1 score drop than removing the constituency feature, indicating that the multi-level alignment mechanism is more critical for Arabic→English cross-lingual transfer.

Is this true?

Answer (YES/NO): NO